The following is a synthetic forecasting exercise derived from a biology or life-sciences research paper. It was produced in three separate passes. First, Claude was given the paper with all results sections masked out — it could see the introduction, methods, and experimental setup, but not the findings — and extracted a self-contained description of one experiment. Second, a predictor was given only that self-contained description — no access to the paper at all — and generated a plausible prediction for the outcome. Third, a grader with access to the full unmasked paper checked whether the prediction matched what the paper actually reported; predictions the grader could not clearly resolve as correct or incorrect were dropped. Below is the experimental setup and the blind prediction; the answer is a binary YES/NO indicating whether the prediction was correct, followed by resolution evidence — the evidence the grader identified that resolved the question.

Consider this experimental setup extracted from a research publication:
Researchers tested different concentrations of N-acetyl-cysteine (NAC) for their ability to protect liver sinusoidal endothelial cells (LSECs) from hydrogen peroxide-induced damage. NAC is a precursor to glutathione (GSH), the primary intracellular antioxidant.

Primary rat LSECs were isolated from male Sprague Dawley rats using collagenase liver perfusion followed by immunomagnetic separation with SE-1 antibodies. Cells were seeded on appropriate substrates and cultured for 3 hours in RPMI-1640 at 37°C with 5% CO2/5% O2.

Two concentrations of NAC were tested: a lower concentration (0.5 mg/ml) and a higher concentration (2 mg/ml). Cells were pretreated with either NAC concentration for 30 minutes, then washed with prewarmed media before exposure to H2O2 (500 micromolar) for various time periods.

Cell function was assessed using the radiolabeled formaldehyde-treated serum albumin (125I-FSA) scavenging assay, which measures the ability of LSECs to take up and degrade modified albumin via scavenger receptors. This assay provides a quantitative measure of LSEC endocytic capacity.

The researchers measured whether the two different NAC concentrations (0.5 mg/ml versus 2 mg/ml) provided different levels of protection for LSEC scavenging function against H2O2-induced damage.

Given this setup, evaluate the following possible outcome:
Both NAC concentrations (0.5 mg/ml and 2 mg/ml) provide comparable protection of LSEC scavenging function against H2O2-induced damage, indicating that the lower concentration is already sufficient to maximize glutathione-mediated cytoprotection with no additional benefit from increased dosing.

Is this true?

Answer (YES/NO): NO